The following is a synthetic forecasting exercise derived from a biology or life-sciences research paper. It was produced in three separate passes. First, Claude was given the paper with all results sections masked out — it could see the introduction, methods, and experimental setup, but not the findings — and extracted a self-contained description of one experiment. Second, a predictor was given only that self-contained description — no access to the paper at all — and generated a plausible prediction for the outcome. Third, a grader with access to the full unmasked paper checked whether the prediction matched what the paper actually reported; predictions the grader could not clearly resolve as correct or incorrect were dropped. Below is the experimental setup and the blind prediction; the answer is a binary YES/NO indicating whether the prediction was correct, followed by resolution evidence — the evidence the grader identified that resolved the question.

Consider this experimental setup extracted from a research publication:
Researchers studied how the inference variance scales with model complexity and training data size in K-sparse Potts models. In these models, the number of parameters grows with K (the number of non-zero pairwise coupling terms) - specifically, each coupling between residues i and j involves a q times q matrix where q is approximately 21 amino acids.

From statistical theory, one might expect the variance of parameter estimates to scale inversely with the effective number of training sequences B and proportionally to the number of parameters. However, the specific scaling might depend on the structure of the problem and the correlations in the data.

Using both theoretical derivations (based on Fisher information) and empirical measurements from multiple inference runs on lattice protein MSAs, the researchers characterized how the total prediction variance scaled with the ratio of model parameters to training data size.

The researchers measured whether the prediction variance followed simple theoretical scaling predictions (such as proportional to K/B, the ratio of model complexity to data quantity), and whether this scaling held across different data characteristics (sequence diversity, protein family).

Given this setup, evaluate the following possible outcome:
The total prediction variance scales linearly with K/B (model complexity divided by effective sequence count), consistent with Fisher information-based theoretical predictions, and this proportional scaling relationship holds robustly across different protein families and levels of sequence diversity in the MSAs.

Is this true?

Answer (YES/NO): NO